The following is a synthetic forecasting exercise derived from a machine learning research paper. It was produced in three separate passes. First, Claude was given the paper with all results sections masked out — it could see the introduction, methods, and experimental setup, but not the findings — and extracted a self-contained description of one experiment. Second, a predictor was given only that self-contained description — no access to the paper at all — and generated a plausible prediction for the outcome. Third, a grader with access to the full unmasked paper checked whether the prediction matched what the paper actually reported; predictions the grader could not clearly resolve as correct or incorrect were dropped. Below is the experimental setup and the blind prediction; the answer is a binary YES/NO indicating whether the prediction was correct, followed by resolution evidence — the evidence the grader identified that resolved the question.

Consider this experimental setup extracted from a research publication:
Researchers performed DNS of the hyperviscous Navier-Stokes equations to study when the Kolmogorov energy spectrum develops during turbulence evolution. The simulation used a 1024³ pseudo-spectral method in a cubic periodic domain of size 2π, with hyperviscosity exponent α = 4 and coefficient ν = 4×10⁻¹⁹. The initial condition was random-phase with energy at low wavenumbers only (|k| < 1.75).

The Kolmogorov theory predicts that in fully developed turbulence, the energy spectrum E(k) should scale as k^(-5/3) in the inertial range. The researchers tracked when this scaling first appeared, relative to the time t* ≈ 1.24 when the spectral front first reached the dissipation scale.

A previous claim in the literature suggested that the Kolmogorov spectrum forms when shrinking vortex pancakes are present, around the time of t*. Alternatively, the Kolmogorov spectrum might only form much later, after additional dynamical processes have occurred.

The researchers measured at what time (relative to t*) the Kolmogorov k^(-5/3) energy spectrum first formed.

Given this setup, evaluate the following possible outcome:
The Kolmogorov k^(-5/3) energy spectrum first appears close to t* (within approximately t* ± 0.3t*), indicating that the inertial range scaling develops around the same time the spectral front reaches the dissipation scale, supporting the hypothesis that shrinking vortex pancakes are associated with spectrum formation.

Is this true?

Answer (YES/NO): NO